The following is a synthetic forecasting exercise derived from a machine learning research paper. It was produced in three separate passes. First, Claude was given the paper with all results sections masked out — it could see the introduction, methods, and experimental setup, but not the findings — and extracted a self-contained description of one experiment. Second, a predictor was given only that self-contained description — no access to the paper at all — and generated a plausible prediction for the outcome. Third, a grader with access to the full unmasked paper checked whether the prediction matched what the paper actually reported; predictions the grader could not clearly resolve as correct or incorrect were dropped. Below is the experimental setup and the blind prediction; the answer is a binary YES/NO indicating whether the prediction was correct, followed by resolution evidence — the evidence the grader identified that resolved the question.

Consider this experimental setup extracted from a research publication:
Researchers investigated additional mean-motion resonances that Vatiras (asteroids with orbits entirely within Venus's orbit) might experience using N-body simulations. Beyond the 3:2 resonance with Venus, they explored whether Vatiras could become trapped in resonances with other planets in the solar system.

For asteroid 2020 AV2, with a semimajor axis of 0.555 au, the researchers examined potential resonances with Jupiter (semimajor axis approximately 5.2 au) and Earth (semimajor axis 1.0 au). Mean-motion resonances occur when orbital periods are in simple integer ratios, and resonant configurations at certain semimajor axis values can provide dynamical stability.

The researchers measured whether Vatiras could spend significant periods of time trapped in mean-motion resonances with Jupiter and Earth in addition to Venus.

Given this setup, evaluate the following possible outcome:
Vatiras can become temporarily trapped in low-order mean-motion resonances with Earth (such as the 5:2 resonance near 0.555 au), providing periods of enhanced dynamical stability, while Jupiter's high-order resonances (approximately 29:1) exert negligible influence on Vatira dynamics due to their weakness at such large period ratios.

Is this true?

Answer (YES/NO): NO